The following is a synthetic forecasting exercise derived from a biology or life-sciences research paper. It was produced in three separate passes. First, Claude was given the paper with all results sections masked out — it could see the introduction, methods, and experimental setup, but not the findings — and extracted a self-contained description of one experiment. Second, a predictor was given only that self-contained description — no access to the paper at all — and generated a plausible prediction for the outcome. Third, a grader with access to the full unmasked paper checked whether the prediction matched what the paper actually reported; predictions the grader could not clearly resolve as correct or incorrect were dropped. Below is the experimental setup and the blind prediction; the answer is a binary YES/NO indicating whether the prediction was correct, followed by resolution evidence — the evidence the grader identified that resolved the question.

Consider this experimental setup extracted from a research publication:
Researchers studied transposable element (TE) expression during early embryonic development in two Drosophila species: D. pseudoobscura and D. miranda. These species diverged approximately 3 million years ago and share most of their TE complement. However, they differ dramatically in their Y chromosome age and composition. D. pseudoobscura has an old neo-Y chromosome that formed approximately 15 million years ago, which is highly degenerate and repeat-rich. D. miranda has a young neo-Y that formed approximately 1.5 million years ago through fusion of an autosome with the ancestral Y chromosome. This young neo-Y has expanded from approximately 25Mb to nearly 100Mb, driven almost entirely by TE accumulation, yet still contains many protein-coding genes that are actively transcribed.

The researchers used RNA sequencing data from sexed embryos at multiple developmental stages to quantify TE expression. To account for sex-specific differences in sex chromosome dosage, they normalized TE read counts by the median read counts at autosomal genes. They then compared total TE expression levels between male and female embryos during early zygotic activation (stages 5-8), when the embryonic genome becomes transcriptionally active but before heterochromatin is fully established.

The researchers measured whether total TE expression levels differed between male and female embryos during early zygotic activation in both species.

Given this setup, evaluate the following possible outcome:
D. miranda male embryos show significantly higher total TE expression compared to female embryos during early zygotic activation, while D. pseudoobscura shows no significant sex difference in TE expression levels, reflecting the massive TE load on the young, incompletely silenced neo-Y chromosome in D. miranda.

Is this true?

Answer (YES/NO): NO